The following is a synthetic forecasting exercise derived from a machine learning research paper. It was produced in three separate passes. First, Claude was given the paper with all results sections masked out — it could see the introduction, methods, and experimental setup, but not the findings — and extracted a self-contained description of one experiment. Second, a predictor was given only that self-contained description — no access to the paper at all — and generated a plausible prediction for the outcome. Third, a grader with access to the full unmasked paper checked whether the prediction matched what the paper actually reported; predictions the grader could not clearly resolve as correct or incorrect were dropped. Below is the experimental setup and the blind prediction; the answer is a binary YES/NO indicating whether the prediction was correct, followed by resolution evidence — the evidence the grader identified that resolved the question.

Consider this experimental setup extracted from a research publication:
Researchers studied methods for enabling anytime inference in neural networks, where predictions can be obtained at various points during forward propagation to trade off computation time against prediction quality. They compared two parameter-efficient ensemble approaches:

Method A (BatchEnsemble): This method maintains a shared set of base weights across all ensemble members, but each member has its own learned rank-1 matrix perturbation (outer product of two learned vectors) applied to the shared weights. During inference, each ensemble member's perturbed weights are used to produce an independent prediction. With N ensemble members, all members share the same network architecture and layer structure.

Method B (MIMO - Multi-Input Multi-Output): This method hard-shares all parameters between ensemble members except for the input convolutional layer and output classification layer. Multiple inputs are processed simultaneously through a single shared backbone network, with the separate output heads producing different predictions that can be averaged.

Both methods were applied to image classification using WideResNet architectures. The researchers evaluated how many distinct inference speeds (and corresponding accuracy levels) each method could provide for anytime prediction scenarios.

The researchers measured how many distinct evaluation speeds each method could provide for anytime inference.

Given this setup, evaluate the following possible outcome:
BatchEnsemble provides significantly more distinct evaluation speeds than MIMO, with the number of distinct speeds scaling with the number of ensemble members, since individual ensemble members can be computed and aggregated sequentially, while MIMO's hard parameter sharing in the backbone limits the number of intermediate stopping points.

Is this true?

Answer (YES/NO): YES